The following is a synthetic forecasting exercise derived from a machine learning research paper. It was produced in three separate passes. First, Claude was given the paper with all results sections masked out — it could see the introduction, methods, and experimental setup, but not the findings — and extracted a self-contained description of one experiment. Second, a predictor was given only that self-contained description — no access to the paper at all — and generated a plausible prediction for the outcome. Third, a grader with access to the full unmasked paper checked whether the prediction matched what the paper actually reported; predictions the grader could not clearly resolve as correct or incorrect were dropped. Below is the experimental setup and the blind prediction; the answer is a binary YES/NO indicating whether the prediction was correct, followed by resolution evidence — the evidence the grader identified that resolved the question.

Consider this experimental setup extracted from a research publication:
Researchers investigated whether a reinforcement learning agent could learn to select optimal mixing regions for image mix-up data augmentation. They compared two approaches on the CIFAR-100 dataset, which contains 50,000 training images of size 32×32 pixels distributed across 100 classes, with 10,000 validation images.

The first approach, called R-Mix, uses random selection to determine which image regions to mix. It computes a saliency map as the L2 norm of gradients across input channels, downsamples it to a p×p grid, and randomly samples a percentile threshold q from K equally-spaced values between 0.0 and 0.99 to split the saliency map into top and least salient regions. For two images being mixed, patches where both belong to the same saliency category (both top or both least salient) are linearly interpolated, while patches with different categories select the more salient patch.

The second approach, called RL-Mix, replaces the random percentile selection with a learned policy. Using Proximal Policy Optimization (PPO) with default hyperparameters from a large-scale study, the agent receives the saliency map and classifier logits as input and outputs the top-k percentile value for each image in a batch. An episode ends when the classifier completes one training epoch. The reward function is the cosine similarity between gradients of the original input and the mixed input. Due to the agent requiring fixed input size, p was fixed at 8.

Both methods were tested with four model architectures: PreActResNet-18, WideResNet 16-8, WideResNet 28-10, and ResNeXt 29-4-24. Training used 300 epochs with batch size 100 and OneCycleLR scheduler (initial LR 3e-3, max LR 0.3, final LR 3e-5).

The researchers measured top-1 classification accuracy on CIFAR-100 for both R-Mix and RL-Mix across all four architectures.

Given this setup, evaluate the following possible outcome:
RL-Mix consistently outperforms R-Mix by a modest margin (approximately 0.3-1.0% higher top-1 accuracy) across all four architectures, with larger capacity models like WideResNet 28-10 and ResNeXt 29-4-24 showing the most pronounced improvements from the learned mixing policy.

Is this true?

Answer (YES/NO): NO